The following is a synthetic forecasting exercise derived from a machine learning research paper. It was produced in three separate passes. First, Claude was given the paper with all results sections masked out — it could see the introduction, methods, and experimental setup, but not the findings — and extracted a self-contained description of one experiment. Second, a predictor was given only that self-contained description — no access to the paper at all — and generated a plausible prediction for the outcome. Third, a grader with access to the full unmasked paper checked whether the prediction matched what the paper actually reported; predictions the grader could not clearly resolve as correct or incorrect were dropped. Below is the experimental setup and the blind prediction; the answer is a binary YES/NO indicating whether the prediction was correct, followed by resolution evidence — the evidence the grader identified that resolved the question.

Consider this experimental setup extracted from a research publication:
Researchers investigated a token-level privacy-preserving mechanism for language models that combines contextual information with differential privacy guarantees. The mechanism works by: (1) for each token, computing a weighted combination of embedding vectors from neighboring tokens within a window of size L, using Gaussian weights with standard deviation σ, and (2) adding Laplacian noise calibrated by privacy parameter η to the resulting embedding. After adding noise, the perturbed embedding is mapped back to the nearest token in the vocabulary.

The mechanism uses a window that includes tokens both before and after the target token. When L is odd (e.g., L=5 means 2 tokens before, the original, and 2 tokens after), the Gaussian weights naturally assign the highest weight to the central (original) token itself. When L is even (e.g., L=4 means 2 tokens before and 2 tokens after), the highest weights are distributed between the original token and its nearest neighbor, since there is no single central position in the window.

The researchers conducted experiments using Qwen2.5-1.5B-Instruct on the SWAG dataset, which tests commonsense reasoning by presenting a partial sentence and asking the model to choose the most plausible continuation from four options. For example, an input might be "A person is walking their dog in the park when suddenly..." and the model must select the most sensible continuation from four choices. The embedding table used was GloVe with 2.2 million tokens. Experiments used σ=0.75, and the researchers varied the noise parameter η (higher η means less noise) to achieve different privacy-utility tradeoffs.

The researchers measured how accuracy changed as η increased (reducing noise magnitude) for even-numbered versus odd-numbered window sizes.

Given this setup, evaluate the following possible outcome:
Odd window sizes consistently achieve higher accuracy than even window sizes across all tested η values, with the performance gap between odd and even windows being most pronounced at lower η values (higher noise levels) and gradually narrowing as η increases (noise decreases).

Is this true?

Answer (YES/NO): NO